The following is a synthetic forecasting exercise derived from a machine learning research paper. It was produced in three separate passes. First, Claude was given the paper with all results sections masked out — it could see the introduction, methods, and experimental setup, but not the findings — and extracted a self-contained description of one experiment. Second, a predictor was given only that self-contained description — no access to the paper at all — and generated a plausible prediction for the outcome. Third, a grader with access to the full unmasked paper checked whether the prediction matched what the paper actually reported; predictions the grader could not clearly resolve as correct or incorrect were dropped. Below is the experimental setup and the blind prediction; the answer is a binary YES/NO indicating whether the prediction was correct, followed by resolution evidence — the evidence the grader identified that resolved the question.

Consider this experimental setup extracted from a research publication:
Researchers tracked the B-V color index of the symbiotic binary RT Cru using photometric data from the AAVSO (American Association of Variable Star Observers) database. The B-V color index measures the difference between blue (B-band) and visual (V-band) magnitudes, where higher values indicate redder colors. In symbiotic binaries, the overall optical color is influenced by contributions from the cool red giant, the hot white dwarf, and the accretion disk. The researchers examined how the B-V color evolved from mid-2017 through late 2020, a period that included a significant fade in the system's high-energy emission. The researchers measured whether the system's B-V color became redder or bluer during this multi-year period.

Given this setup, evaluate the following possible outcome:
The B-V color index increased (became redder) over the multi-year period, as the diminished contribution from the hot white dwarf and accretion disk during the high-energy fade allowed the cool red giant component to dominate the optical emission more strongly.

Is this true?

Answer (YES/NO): YES